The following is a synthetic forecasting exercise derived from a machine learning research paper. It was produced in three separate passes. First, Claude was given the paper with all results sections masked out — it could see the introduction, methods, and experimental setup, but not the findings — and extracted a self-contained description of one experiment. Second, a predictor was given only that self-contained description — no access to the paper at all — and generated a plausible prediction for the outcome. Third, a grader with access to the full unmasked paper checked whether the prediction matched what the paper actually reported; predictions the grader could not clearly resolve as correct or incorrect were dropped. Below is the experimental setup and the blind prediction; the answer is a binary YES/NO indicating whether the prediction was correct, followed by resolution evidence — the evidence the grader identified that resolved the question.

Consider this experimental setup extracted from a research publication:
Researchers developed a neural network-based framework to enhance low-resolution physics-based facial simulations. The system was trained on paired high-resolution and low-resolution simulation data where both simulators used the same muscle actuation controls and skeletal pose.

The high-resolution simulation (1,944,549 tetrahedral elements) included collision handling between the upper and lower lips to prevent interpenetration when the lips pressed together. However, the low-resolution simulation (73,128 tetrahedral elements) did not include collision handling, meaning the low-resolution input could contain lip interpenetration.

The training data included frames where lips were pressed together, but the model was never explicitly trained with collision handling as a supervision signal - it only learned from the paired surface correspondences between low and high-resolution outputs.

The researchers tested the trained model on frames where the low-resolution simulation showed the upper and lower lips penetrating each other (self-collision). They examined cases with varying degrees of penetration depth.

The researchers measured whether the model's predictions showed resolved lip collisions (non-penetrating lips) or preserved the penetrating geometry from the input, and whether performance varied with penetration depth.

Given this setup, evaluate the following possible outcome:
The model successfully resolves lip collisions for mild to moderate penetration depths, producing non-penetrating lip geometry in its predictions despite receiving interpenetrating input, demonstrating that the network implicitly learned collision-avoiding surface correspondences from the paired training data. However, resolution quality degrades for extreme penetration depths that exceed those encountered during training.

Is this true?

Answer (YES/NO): NO